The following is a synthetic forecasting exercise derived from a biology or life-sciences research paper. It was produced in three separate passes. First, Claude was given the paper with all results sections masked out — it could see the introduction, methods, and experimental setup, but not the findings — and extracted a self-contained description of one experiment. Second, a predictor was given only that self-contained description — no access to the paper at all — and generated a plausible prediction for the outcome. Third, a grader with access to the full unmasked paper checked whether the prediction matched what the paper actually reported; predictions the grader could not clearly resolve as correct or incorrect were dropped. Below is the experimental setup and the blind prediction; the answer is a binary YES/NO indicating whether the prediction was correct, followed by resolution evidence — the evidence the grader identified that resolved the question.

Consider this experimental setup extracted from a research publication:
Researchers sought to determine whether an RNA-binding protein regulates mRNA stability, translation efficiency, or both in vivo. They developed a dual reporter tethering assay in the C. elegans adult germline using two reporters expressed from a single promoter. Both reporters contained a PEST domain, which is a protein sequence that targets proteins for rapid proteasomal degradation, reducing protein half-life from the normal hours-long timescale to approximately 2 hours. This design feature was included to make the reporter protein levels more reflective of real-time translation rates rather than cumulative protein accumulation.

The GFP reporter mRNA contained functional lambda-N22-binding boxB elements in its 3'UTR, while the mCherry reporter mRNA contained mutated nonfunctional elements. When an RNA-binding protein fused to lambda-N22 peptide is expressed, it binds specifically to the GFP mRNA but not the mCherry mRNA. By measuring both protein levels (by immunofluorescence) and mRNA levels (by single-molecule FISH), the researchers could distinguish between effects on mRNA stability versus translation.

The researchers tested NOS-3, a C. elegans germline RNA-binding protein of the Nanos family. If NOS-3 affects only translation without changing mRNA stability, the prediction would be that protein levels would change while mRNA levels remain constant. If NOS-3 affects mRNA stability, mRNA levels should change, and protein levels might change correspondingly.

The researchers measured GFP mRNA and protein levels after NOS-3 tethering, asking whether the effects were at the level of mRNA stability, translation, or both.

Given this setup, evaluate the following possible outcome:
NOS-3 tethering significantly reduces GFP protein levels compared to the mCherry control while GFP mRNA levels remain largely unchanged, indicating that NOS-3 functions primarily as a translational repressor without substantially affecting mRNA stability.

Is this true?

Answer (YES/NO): NO